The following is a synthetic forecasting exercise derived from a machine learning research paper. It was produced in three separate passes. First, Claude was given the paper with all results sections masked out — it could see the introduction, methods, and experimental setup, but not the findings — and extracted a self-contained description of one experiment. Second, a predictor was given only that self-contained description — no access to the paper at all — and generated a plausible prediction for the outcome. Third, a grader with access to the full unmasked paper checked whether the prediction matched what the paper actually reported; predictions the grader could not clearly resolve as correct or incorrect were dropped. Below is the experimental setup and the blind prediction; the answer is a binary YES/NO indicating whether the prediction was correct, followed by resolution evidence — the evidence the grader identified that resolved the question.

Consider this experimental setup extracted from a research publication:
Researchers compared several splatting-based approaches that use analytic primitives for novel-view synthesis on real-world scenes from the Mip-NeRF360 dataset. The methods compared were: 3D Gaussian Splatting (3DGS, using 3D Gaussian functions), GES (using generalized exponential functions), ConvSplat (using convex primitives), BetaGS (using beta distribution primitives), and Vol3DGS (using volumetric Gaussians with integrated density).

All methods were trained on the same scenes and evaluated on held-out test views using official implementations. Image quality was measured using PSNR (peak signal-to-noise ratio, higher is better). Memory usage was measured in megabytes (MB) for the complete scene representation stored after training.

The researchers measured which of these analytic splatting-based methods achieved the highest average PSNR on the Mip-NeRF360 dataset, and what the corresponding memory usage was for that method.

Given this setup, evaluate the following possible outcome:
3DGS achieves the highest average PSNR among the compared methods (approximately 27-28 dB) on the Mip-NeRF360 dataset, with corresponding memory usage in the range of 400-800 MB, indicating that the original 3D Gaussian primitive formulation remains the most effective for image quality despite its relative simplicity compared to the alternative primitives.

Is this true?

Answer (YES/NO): NO